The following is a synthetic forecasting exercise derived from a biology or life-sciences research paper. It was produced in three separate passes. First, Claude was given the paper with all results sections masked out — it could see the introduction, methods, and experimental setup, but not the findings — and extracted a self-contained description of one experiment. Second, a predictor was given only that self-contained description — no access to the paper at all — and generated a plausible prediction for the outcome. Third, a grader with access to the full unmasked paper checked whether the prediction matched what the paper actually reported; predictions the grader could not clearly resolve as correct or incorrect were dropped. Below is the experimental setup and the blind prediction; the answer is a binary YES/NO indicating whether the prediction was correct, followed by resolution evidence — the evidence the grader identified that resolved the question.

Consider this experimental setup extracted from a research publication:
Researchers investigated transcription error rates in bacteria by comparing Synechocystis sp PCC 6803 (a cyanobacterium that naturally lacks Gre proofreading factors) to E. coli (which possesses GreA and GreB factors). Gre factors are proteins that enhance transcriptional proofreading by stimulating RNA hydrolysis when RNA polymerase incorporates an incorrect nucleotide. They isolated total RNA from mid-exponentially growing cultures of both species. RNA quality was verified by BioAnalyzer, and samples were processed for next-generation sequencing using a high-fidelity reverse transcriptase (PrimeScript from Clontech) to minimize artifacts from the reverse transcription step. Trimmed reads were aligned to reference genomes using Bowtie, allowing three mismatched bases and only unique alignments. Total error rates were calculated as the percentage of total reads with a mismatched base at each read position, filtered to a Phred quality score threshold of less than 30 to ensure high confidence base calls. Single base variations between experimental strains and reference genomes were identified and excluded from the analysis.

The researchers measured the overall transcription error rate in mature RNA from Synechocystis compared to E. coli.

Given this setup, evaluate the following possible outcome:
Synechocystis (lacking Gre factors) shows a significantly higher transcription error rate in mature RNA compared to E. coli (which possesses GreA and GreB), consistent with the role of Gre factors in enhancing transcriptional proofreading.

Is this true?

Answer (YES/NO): NO